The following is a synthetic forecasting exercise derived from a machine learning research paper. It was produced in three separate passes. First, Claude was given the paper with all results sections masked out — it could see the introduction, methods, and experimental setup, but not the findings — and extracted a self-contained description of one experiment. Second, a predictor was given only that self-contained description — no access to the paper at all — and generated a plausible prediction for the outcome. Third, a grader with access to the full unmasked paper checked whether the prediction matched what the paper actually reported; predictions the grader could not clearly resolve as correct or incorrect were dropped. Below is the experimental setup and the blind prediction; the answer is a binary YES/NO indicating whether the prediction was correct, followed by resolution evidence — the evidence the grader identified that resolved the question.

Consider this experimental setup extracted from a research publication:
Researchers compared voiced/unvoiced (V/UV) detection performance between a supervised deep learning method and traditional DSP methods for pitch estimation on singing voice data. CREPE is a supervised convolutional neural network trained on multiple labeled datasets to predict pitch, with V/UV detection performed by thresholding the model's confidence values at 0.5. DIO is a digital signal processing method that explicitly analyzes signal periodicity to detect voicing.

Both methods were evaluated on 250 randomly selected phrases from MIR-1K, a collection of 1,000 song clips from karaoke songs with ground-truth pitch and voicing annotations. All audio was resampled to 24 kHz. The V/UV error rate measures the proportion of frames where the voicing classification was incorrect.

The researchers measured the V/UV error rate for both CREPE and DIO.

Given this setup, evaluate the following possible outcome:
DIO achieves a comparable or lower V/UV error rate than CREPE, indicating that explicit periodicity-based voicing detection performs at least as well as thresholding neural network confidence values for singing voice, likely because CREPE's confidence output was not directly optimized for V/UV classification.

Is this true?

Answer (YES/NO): YES